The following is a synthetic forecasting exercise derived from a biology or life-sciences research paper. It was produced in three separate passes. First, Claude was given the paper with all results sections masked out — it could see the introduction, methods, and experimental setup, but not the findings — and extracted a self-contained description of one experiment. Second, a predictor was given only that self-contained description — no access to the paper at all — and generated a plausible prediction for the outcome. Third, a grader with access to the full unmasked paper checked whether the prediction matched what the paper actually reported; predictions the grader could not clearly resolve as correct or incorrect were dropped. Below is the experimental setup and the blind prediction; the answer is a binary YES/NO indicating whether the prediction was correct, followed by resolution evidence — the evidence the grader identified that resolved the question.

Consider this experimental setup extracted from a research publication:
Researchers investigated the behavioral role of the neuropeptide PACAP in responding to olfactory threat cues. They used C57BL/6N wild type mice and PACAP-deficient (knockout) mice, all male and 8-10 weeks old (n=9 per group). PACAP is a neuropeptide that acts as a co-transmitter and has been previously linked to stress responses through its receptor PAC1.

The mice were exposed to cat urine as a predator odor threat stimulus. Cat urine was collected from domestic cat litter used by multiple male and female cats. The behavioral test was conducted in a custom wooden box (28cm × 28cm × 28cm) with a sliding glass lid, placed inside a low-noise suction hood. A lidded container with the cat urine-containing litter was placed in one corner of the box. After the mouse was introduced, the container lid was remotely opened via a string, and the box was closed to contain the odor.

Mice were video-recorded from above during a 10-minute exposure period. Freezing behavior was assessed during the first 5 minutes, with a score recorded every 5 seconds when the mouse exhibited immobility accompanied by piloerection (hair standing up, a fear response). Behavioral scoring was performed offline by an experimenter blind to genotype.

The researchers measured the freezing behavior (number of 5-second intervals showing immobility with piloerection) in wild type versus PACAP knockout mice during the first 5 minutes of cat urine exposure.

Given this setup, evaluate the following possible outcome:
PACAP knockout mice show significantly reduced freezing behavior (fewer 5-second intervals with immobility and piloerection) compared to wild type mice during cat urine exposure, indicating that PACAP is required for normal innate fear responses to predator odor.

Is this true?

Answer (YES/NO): YES